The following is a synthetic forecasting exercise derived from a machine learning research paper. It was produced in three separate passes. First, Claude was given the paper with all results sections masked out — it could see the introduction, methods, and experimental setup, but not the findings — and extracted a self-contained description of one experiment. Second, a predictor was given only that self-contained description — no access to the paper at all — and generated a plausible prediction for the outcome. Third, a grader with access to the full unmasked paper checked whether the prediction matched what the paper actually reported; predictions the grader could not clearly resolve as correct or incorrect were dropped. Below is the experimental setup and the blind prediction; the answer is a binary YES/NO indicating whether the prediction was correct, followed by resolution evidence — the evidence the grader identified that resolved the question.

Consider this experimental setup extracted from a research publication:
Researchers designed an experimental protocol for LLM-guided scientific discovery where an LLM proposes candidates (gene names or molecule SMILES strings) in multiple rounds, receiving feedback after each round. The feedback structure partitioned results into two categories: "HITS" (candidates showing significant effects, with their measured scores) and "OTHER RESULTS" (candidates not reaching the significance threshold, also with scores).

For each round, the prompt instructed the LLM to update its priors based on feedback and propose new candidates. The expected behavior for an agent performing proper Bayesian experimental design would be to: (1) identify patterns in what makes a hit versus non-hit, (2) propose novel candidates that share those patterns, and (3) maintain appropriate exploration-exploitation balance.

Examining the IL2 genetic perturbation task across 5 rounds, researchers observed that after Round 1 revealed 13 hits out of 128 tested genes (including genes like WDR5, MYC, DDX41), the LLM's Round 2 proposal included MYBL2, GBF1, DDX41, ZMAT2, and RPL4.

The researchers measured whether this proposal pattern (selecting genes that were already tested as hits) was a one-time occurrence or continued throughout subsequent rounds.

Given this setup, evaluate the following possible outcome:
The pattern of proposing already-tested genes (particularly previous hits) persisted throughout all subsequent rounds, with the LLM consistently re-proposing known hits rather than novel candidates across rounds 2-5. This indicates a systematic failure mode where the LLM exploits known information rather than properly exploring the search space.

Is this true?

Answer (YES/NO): NO